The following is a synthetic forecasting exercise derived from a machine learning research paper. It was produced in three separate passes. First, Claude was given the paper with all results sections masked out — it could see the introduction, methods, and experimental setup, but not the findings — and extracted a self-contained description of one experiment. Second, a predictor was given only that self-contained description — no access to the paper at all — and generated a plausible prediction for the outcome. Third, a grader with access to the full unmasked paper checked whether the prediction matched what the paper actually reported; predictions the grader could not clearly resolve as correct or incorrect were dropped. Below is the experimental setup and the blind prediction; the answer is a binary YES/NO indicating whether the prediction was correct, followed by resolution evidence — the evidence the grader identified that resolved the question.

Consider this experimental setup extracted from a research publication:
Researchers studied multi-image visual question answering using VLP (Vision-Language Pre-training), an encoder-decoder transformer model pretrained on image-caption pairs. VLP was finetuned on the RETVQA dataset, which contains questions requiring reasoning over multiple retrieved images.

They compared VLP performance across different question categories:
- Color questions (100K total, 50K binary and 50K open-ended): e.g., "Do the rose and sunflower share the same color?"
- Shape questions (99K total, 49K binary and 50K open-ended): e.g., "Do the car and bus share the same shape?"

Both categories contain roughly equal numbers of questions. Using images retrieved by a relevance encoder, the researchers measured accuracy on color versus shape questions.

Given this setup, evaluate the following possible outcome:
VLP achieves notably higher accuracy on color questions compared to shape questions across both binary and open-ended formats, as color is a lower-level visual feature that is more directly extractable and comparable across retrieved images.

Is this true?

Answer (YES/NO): NO